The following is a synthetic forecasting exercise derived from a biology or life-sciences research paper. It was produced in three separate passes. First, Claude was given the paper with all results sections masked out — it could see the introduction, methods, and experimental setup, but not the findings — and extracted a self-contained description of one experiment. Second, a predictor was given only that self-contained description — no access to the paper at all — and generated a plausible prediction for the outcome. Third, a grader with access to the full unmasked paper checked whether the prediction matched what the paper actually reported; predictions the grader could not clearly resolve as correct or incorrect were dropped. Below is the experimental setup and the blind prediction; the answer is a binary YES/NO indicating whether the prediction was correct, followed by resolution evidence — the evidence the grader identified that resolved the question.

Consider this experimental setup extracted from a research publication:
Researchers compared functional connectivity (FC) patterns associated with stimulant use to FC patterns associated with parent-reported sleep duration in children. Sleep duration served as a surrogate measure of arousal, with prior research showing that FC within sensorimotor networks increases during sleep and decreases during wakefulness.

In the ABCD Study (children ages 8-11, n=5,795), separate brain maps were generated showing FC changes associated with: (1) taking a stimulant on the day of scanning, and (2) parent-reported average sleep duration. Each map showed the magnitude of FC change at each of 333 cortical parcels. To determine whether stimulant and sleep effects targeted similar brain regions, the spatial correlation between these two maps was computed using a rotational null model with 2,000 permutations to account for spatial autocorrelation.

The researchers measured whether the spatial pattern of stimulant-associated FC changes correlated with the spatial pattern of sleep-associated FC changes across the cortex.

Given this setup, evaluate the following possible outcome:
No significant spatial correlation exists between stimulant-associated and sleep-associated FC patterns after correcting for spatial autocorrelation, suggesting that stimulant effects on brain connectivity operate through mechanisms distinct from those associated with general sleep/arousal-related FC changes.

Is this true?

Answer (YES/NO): NO